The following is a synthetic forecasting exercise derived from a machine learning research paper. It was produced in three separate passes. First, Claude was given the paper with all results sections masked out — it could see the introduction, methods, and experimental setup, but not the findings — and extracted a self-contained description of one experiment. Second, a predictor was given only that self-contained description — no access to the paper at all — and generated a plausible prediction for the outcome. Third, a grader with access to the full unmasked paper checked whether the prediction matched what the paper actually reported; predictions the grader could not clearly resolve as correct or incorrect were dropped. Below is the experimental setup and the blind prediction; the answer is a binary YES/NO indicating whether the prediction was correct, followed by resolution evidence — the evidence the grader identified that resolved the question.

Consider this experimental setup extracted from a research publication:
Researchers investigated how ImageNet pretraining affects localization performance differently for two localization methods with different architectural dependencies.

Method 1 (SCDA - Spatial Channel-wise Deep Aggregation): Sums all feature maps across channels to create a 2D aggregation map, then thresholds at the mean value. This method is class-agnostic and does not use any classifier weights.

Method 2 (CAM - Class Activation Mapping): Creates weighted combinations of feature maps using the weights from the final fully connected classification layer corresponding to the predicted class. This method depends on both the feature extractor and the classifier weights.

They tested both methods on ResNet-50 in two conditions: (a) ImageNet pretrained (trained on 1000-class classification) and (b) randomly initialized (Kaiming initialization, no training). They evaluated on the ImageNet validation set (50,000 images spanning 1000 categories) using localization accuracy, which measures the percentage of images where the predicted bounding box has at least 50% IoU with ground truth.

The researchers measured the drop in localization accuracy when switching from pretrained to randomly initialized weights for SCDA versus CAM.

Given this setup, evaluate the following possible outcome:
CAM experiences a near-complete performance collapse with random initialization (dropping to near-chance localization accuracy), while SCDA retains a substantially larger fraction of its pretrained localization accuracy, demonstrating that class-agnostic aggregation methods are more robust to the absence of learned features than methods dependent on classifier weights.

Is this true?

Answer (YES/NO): YES